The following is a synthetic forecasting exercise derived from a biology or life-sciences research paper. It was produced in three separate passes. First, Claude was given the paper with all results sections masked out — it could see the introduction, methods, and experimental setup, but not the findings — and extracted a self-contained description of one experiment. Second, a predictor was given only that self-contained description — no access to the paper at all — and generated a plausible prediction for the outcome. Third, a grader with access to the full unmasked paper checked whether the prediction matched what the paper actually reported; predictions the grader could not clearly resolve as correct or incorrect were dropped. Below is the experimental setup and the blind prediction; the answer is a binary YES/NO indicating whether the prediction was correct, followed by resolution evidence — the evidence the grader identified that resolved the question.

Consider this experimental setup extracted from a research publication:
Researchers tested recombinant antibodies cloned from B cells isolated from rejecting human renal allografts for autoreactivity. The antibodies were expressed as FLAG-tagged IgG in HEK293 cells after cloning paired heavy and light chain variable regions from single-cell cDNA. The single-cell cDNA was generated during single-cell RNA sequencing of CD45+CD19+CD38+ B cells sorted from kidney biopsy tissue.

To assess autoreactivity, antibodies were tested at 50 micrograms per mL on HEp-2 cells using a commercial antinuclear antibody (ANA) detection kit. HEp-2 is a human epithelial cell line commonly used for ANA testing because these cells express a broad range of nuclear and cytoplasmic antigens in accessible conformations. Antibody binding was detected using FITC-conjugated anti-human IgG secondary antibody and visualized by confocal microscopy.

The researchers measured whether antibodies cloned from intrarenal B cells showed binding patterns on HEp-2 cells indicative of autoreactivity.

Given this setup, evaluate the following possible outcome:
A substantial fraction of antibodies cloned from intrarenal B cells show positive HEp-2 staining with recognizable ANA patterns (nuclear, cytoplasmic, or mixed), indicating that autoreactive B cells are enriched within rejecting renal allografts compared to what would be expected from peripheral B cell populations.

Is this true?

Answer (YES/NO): NO